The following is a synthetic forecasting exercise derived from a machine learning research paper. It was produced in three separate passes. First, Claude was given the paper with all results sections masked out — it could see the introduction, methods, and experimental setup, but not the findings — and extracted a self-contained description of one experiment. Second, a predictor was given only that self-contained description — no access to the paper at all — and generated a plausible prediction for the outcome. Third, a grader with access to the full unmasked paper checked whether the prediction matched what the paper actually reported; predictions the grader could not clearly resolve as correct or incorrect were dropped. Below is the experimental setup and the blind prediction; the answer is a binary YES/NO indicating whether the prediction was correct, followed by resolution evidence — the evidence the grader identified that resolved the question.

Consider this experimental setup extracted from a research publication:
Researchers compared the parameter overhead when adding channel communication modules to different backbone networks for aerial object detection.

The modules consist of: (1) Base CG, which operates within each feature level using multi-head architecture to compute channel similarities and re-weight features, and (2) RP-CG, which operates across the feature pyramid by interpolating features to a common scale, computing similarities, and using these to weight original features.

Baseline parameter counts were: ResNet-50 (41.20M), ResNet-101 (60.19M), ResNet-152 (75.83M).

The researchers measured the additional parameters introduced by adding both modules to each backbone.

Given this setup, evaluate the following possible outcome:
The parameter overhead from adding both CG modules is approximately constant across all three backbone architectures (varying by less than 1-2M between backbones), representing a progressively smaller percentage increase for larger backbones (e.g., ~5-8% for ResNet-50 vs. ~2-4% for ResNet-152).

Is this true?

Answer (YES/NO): NO